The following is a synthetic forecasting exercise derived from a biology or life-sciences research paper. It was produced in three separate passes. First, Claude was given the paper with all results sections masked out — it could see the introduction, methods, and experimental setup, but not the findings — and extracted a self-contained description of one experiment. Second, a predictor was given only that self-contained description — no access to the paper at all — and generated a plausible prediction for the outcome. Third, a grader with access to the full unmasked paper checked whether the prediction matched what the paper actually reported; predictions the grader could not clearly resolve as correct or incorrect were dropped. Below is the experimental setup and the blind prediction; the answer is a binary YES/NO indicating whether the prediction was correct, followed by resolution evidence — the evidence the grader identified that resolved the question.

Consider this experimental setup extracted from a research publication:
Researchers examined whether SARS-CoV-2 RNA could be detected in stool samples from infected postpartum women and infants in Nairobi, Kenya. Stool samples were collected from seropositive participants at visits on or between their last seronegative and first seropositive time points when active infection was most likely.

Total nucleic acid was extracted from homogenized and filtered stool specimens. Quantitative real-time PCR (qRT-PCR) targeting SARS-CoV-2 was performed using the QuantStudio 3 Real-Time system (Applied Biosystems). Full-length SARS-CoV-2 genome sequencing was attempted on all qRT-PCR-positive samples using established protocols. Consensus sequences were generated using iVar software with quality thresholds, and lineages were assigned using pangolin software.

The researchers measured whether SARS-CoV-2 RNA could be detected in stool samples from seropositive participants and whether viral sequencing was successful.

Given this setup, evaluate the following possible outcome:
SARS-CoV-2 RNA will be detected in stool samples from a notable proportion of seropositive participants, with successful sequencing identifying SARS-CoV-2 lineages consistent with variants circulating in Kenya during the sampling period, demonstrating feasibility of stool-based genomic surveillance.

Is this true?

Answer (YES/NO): NO